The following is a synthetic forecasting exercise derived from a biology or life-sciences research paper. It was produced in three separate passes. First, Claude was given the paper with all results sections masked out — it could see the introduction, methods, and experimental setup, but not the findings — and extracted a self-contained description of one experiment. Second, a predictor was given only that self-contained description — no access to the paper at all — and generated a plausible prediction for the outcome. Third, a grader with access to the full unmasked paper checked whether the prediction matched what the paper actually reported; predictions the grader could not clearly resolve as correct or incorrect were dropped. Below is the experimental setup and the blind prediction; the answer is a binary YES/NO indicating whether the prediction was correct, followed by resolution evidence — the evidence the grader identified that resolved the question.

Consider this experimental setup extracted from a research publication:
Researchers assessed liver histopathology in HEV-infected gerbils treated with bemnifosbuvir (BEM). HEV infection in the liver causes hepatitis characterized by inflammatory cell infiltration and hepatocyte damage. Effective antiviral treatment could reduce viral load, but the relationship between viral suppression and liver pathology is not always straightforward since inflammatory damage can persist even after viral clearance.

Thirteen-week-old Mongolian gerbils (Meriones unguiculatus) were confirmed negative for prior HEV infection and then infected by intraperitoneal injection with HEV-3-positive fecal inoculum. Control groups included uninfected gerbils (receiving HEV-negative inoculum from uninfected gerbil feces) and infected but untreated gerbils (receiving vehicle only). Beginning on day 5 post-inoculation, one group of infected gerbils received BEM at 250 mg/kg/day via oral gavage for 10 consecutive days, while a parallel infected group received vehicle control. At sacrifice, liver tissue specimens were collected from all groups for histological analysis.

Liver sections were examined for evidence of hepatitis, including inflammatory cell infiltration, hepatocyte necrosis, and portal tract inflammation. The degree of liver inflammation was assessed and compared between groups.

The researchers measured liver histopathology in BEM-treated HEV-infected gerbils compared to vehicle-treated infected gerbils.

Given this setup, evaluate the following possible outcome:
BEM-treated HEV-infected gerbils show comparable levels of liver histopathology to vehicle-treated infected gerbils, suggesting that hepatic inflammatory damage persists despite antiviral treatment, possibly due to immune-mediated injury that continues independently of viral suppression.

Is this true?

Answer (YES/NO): NO